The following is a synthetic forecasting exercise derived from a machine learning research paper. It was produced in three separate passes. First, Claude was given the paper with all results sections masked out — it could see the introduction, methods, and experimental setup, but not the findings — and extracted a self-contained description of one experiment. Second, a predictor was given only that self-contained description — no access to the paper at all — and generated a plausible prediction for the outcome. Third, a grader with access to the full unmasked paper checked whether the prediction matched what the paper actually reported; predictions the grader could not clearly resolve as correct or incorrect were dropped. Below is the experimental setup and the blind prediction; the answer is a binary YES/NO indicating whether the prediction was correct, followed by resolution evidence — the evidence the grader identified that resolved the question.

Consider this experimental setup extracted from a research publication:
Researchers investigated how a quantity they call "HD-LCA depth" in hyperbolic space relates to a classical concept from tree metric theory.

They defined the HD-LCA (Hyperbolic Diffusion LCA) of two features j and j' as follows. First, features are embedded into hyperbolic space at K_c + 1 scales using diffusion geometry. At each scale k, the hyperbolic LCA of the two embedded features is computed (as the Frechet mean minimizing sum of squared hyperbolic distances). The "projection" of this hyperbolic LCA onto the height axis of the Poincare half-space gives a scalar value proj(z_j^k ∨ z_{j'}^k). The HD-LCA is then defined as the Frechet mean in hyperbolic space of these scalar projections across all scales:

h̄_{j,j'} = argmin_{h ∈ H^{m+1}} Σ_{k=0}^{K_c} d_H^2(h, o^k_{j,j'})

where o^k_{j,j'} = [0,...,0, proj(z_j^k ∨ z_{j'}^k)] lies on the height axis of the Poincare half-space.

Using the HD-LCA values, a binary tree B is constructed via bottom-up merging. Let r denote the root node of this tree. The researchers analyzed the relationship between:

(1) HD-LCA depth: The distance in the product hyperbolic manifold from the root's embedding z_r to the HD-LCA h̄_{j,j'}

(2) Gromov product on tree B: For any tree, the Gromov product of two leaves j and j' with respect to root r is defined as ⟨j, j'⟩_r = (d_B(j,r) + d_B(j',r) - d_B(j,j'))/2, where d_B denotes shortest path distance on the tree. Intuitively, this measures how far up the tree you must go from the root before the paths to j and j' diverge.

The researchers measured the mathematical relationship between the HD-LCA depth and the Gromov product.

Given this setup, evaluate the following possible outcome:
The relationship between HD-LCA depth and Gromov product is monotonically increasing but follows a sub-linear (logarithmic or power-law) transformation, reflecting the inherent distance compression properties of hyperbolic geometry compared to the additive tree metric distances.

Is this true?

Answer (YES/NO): NO